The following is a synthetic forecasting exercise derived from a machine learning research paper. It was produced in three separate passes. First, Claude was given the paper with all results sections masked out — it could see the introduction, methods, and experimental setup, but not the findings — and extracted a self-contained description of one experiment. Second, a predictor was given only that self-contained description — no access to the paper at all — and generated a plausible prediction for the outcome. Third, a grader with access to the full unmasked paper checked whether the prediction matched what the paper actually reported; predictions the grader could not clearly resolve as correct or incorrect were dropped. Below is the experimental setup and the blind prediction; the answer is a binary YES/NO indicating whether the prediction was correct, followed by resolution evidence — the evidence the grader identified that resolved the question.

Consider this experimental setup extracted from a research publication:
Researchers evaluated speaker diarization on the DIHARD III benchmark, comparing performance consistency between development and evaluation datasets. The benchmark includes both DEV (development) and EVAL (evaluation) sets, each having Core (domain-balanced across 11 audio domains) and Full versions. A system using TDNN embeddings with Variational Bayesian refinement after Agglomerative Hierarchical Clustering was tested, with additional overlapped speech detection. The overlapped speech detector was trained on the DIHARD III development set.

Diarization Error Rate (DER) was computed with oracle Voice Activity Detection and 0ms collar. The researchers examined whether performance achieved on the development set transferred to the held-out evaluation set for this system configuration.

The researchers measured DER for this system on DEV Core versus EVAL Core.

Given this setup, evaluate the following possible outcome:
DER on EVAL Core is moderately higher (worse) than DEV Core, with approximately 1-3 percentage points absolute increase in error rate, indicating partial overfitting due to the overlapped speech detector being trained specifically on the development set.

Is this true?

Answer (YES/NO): NO